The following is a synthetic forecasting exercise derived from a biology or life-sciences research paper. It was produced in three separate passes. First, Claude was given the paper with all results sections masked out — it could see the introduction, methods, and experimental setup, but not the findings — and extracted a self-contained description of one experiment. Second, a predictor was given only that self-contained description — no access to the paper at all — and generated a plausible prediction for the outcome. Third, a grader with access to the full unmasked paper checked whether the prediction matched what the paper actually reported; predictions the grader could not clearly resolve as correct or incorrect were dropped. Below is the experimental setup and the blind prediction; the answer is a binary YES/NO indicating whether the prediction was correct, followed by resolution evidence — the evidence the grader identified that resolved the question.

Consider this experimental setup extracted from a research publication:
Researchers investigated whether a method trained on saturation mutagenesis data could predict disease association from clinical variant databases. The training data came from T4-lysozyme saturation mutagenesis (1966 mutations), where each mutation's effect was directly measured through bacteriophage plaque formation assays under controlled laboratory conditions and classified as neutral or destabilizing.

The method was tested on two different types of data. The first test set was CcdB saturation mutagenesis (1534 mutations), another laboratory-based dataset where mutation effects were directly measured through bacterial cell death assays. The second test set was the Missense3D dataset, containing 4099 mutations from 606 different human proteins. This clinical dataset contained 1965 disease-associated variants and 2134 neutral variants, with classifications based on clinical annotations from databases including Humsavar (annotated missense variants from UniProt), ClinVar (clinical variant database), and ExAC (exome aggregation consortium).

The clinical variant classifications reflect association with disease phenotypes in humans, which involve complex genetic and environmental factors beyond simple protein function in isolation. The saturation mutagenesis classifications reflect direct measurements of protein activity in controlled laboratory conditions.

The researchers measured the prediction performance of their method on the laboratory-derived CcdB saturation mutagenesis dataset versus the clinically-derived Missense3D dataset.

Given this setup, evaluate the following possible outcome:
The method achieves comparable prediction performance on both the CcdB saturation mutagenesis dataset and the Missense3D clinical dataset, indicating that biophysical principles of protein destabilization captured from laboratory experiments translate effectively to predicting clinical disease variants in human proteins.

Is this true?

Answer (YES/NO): NO